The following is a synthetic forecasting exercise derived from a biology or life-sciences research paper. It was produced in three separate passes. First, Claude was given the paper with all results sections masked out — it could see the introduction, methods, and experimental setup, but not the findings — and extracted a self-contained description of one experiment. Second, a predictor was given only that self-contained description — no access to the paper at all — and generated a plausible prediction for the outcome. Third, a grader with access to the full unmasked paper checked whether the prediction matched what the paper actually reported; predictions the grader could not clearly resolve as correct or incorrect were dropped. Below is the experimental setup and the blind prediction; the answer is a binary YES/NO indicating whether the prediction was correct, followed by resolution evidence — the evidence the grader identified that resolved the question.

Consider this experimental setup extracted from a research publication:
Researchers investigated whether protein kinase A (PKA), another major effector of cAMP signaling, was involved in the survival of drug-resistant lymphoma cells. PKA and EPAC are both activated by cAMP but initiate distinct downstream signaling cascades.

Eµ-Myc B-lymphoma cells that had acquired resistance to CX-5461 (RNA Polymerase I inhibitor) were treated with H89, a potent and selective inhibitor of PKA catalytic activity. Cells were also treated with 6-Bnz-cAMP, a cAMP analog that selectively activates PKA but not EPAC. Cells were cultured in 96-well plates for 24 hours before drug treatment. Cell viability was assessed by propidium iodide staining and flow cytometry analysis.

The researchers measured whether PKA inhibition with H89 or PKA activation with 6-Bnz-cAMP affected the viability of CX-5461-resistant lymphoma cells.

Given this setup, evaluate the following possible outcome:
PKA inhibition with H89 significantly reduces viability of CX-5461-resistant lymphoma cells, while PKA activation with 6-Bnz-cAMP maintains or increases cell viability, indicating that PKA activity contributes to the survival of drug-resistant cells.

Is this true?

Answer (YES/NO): NO